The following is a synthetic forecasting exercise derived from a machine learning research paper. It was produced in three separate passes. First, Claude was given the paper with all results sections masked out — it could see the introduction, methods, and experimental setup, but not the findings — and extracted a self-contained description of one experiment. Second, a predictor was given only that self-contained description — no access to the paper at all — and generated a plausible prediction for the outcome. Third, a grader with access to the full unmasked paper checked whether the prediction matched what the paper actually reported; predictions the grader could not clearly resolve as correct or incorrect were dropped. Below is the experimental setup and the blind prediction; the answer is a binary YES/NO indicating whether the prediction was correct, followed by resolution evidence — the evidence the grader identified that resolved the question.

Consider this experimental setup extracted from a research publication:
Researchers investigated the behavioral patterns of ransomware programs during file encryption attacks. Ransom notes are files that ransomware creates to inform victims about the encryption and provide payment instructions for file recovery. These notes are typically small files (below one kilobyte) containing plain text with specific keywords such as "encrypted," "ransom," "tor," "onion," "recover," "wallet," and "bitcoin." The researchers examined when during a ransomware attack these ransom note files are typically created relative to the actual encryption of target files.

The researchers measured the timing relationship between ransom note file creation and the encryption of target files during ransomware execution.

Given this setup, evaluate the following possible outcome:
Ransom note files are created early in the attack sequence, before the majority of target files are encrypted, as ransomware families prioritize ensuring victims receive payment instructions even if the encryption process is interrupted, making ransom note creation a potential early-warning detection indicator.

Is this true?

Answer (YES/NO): YES